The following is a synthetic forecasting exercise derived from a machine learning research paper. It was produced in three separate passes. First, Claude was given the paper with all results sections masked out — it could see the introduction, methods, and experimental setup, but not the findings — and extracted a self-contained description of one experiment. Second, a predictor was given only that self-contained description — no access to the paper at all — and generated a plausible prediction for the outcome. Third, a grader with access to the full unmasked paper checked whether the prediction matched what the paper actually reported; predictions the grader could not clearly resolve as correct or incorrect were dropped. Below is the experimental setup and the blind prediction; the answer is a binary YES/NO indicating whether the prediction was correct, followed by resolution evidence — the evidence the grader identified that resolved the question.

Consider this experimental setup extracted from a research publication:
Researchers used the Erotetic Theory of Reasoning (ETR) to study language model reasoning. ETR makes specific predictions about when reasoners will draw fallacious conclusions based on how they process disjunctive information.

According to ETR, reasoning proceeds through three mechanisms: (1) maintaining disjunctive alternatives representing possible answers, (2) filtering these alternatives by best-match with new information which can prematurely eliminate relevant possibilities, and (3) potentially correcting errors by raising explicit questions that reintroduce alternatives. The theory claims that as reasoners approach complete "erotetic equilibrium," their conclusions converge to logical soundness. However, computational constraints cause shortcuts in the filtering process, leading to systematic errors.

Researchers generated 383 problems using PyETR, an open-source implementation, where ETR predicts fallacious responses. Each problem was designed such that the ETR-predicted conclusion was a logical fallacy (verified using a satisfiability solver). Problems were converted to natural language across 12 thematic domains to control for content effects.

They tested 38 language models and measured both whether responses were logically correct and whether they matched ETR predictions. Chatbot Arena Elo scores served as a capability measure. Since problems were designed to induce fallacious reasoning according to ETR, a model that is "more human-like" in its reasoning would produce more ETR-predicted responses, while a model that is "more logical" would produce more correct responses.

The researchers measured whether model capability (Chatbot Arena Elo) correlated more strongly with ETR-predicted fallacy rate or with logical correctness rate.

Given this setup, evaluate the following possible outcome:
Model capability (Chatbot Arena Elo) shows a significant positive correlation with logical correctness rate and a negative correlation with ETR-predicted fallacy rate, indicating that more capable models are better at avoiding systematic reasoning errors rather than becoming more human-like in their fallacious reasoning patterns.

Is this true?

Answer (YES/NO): NO